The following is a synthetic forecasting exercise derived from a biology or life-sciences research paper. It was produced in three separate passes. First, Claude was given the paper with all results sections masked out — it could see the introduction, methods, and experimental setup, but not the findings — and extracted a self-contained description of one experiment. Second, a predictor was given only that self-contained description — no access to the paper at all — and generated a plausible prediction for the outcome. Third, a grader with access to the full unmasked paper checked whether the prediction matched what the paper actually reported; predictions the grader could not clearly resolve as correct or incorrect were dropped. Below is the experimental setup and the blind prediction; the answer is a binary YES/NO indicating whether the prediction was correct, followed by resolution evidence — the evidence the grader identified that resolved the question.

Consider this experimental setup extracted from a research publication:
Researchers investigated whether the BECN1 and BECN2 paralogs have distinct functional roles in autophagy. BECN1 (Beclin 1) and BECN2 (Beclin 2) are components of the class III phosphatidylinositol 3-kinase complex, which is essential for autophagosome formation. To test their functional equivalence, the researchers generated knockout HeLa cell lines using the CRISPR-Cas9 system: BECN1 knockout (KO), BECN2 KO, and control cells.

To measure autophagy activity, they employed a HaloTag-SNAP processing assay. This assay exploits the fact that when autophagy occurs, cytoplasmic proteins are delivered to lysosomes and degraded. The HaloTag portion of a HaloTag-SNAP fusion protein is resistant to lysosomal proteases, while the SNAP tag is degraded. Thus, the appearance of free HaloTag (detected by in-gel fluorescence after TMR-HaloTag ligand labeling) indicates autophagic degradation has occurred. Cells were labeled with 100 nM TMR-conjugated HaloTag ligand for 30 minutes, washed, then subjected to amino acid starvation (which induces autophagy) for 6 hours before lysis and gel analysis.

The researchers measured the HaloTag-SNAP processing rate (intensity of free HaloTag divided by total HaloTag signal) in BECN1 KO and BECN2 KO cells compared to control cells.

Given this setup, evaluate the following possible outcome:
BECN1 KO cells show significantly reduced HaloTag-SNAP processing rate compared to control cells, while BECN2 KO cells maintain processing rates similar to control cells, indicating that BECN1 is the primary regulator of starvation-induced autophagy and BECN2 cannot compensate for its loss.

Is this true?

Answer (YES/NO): YES